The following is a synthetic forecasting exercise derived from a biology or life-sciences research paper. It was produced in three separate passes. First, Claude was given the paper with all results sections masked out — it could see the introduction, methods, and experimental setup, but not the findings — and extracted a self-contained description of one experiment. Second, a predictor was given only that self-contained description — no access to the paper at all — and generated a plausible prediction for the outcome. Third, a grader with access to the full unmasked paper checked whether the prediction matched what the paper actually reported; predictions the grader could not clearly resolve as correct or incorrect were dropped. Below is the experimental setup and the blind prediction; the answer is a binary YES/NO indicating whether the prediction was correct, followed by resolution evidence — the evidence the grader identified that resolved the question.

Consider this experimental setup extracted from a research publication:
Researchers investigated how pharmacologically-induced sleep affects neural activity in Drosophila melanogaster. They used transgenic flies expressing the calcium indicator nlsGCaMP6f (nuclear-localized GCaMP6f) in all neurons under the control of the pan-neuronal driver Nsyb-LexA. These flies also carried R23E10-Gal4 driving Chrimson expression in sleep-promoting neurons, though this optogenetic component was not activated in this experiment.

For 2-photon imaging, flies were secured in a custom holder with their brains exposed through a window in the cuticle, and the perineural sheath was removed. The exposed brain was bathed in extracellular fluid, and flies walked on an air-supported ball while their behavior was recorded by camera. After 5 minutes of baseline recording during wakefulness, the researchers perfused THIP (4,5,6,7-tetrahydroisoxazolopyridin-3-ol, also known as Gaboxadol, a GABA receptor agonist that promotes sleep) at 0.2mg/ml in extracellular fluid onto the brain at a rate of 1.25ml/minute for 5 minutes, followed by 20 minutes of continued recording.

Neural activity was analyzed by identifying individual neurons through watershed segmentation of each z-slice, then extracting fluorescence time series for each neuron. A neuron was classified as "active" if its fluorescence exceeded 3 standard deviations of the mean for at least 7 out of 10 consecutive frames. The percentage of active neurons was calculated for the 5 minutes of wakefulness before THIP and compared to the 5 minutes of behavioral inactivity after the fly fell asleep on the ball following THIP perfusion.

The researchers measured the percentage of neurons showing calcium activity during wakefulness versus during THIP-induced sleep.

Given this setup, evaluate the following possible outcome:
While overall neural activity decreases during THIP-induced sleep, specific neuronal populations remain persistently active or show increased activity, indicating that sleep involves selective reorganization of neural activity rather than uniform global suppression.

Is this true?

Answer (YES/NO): NO